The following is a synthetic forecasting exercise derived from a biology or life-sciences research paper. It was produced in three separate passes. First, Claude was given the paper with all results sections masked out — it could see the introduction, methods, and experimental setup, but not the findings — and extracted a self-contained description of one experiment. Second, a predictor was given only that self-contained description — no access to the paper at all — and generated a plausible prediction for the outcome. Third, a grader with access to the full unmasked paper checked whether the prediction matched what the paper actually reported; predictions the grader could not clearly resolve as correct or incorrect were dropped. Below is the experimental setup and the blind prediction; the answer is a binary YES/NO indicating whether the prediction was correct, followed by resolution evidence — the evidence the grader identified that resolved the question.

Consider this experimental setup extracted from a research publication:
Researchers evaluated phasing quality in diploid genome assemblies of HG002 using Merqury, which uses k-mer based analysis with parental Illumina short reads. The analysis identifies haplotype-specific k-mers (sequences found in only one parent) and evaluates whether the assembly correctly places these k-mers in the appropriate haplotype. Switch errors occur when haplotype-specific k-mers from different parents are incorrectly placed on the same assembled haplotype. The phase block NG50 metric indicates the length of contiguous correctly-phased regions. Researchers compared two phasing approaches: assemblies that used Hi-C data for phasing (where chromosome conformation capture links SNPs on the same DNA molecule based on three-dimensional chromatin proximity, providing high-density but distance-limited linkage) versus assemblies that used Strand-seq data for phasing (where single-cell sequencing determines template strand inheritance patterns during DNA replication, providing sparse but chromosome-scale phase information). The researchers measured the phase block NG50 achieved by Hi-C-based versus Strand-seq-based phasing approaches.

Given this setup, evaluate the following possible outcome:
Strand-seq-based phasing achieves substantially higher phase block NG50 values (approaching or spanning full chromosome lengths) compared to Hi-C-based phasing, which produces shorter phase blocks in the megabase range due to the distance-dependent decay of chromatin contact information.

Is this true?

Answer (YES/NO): NO